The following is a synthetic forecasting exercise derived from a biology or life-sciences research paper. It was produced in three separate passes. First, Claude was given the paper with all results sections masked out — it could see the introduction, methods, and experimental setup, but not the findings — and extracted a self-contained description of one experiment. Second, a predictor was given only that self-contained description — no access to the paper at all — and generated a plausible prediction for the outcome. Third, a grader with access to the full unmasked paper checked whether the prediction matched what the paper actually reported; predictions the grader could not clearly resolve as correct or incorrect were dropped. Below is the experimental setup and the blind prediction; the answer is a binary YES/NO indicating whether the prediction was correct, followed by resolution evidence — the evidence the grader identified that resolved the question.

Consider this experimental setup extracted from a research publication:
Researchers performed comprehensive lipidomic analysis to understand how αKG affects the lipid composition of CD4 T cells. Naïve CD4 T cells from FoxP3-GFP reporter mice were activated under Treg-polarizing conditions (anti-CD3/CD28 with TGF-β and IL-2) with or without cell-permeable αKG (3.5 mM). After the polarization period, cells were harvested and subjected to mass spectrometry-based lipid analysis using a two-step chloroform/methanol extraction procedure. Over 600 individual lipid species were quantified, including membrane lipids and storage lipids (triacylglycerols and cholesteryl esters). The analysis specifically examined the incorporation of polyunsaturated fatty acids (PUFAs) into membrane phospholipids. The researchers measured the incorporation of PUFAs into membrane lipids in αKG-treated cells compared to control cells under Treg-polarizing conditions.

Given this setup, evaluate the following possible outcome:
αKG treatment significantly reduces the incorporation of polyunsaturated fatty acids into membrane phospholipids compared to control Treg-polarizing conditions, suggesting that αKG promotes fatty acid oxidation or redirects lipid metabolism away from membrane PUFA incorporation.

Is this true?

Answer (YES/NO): NO